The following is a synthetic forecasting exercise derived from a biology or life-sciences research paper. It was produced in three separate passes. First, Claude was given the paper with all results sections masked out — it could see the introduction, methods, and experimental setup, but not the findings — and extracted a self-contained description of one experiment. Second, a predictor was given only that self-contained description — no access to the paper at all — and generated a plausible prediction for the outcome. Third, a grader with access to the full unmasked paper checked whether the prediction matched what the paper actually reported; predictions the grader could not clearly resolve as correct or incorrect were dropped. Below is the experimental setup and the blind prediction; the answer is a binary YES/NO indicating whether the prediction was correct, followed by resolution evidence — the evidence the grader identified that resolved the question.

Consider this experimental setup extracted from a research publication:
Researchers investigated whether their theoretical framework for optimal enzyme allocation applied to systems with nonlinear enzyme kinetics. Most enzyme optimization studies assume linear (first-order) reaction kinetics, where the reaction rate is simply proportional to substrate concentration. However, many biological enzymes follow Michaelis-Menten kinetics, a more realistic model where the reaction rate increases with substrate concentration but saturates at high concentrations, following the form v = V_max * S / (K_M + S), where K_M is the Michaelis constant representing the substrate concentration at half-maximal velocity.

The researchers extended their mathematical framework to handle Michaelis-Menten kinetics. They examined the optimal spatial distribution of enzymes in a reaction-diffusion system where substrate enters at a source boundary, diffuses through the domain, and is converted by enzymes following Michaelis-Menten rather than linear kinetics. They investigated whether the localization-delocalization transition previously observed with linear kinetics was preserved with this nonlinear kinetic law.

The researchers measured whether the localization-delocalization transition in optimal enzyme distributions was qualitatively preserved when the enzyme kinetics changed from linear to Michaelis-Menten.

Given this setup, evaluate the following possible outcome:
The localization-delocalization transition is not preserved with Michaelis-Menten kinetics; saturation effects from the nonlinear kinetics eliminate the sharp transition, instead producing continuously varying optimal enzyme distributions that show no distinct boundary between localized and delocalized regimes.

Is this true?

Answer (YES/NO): NO